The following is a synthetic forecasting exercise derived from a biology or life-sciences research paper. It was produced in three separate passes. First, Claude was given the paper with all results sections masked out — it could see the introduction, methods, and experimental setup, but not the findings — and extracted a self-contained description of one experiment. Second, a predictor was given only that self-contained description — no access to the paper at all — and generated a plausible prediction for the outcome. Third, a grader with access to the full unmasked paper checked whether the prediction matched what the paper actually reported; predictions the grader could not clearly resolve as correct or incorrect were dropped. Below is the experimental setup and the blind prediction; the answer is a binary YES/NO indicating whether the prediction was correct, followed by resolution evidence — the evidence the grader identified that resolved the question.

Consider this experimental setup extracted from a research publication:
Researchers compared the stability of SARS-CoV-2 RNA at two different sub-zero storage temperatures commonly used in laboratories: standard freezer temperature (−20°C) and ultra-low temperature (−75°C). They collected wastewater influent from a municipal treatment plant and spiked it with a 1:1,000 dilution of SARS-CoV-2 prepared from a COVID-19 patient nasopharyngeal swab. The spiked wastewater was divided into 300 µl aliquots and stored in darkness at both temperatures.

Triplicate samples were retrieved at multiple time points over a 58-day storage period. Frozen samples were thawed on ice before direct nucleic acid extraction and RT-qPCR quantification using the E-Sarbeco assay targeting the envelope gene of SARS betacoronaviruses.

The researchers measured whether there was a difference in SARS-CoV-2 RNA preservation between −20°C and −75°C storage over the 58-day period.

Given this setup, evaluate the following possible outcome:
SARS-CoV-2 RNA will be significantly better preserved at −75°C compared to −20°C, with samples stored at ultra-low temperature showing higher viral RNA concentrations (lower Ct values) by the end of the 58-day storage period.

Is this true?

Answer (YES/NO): NO